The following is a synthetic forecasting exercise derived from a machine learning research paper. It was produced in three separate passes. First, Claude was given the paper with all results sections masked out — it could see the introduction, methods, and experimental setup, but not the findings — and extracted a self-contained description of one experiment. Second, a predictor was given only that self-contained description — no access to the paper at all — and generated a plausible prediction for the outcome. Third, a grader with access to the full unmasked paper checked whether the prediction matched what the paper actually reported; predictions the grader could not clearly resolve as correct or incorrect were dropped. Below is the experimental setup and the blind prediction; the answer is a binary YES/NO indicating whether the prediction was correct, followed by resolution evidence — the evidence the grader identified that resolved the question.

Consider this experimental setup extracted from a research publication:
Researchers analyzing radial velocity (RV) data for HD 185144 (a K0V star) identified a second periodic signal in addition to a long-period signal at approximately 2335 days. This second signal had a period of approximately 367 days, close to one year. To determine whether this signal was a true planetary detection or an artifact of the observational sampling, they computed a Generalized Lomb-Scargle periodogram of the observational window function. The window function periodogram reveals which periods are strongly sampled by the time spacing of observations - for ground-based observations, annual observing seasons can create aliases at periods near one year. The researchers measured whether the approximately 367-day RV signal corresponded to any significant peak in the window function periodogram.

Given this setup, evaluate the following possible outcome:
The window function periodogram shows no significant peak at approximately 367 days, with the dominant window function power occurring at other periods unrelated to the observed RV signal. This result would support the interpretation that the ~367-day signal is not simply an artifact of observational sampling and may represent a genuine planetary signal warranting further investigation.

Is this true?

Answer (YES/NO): NO